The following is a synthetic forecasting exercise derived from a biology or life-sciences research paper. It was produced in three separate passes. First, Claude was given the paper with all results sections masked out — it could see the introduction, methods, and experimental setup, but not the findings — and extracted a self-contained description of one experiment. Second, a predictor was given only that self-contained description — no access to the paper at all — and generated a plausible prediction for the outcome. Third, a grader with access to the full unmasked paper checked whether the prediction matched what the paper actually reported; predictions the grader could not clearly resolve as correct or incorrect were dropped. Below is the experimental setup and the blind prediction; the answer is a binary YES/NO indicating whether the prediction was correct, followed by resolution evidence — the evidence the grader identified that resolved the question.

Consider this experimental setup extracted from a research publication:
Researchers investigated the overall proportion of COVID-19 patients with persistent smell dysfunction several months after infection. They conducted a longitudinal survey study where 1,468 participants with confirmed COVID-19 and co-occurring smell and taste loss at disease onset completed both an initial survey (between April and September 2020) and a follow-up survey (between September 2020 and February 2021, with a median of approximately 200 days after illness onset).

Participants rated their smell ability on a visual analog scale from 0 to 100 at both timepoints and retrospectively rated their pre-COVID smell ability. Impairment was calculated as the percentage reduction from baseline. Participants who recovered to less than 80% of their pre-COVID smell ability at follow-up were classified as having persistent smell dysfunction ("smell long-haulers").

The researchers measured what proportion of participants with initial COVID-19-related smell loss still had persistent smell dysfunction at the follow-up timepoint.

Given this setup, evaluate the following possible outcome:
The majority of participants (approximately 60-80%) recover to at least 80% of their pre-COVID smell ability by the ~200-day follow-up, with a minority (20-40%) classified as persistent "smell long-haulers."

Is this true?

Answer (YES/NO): NO